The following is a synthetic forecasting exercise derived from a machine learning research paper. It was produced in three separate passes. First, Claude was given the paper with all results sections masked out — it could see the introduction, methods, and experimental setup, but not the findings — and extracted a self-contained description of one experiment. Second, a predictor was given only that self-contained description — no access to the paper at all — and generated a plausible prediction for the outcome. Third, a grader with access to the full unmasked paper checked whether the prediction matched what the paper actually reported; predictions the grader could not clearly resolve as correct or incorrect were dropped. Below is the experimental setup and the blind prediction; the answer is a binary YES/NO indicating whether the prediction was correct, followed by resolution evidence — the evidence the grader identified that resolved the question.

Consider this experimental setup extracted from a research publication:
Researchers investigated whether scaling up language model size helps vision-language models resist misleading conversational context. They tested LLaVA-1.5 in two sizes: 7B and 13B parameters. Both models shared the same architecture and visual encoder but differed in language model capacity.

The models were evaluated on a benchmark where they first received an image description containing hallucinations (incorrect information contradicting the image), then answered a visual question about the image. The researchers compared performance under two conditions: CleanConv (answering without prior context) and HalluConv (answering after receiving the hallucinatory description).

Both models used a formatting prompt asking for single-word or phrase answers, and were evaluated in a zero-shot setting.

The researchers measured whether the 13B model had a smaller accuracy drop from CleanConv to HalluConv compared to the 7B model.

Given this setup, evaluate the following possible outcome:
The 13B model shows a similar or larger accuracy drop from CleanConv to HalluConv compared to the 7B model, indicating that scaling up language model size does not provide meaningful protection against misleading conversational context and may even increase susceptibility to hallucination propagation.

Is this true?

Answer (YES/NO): YES